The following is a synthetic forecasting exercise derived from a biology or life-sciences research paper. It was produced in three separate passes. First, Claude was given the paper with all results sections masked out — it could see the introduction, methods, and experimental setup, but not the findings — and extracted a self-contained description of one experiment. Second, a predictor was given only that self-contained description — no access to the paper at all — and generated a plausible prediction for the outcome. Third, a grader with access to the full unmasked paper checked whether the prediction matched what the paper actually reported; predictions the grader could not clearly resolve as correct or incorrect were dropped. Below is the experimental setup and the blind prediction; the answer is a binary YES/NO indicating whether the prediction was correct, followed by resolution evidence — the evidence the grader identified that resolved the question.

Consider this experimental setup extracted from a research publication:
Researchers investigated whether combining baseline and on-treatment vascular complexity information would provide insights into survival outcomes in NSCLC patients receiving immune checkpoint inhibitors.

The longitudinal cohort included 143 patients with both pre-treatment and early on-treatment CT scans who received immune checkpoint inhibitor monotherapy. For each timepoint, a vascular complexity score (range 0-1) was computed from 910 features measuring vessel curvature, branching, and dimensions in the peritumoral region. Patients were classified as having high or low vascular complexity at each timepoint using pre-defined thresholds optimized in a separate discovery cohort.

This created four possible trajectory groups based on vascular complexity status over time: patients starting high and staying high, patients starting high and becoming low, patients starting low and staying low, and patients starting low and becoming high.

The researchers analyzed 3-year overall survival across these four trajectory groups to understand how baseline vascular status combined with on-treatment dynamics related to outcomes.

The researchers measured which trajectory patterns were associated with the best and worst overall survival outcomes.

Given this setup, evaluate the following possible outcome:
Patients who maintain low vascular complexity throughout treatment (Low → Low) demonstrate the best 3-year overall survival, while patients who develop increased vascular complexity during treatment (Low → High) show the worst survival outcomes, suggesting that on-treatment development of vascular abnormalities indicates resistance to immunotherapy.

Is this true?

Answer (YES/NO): NO